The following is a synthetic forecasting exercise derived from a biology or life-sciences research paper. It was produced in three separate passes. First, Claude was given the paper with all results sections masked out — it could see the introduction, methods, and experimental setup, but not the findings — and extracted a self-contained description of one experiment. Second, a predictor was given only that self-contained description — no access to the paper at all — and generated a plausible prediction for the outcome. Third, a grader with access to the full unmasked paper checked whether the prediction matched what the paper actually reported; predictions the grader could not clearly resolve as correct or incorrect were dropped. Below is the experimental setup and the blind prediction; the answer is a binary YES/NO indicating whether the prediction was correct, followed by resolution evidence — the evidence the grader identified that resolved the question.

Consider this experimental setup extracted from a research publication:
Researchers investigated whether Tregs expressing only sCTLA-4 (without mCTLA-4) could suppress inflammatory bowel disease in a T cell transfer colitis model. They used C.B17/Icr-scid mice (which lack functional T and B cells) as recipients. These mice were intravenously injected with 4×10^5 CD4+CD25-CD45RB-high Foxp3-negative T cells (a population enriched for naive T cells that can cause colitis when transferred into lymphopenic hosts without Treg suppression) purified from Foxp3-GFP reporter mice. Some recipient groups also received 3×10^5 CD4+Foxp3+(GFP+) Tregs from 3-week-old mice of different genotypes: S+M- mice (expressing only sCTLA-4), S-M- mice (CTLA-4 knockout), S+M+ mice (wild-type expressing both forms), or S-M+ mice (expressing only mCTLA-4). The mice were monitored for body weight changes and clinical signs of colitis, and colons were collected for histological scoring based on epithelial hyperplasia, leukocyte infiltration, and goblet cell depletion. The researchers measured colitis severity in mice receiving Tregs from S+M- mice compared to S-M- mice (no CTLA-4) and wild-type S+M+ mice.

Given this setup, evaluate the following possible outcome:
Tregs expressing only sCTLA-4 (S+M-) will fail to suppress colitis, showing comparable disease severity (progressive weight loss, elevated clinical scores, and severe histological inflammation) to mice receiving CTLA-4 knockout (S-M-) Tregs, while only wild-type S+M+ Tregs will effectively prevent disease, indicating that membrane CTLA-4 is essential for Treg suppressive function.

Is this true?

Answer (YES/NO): NO